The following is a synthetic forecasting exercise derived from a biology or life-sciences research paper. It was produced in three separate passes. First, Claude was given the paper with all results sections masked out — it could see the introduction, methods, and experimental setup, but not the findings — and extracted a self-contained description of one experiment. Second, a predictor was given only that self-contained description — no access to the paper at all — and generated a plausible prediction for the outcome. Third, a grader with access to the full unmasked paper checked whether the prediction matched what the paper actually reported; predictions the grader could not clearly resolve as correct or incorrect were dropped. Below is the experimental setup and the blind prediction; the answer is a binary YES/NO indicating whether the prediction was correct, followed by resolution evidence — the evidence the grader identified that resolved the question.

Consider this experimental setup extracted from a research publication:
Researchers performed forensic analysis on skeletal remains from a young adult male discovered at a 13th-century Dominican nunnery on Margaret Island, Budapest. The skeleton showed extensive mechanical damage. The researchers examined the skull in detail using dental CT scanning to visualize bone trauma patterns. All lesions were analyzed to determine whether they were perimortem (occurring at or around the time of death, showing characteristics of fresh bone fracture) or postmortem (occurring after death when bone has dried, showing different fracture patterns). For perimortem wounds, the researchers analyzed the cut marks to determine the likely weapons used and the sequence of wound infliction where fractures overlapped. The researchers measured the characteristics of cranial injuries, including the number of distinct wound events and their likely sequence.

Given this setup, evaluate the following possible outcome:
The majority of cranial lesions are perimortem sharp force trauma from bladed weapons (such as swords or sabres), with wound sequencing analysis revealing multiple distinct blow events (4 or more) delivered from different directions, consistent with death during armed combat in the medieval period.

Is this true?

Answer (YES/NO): NO